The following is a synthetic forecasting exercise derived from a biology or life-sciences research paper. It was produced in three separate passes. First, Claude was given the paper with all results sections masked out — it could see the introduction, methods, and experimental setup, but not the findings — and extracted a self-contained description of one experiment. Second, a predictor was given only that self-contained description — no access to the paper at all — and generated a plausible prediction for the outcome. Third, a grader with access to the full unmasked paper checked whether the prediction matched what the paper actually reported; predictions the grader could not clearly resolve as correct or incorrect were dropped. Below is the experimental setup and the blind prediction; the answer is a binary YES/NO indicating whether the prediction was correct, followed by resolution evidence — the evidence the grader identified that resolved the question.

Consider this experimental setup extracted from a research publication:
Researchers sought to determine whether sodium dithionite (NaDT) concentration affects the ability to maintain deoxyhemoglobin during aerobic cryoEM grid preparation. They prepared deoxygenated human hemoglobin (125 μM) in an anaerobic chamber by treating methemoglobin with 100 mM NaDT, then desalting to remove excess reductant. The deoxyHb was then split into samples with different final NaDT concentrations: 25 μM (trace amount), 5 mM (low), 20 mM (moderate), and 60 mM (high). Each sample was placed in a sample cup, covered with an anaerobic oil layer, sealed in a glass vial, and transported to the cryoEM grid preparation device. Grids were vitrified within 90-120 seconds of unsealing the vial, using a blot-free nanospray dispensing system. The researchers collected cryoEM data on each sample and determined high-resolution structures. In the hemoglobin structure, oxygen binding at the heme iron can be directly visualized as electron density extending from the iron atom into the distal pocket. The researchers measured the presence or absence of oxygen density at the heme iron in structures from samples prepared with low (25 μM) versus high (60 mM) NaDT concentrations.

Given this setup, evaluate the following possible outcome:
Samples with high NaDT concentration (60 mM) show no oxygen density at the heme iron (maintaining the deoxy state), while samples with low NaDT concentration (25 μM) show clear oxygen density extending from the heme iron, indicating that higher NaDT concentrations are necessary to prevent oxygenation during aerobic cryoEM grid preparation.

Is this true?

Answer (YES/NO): YES